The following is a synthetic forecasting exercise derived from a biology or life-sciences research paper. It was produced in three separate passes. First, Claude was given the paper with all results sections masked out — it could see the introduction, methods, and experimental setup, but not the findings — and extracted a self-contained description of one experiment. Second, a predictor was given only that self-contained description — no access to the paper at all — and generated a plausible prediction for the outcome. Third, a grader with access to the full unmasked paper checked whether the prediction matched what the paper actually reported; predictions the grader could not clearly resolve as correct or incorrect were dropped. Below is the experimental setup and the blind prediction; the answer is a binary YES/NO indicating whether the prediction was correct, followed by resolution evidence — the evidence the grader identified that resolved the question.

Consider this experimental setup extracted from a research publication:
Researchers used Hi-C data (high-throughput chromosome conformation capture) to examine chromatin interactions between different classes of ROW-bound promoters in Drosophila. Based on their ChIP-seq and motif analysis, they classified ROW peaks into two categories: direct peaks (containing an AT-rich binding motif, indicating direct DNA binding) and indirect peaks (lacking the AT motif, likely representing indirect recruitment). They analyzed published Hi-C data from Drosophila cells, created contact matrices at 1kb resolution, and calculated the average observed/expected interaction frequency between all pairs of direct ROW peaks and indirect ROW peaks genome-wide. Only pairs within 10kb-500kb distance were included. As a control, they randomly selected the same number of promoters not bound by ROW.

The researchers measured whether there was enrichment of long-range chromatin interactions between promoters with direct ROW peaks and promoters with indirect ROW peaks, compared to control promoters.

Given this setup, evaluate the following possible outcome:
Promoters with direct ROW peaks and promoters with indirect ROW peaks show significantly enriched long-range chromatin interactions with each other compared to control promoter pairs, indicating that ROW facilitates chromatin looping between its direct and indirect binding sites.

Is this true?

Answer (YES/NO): YES